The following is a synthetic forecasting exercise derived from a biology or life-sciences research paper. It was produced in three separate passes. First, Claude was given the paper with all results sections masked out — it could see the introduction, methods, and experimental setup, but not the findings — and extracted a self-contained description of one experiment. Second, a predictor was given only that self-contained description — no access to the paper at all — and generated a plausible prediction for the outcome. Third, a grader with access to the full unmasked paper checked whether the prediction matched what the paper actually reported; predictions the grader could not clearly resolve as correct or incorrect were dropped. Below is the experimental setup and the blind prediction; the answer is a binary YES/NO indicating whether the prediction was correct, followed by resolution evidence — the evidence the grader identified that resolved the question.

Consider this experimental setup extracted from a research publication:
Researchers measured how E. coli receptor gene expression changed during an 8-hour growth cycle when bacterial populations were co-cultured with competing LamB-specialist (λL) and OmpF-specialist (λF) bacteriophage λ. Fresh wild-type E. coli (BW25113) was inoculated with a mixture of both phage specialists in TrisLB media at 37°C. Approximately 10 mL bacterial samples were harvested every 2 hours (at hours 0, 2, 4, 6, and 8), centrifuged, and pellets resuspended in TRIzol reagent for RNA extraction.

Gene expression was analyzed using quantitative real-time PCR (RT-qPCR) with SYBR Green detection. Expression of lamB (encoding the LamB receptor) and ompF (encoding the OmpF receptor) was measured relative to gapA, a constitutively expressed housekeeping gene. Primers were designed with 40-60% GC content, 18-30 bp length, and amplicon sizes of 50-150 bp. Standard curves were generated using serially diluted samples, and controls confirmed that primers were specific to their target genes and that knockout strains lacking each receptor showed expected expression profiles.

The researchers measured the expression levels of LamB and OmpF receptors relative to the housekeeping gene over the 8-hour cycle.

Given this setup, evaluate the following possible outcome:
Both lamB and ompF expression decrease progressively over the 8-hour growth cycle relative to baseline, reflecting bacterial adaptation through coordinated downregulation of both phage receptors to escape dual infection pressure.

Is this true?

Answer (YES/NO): NO